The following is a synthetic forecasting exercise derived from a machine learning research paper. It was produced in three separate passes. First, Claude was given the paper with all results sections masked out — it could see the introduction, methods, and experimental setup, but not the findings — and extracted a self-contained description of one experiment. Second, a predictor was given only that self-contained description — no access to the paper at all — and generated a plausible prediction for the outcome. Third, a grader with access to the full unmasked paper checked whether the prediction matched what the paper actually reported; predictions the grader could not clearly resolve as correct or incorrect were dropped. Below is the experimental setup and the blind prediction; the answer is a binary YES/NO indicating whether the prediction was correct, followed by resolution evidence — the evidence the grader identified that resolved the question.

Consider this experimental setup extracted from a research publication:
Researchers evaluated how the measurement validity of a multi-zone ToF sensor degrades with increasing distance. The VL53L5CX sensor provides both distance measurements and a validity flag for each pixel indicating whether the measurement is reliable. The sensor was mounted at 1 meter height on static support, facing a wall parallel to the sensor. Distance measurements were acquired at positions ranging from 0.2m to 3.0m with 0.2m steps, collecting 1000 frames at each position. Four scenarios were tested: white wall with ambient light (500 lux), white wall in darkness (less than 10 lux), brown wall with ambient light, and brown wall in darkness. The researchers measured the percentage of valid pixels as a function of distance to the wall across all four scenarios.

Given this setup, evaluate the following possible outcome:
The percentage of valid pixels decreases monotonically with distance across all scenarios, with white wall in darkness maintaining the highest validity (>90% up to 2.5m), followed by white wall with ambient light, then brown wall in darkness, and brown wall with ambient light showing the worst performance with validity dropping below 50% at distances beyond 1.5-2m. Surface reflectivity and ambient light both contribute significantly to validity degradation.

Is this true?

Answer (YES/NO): NO